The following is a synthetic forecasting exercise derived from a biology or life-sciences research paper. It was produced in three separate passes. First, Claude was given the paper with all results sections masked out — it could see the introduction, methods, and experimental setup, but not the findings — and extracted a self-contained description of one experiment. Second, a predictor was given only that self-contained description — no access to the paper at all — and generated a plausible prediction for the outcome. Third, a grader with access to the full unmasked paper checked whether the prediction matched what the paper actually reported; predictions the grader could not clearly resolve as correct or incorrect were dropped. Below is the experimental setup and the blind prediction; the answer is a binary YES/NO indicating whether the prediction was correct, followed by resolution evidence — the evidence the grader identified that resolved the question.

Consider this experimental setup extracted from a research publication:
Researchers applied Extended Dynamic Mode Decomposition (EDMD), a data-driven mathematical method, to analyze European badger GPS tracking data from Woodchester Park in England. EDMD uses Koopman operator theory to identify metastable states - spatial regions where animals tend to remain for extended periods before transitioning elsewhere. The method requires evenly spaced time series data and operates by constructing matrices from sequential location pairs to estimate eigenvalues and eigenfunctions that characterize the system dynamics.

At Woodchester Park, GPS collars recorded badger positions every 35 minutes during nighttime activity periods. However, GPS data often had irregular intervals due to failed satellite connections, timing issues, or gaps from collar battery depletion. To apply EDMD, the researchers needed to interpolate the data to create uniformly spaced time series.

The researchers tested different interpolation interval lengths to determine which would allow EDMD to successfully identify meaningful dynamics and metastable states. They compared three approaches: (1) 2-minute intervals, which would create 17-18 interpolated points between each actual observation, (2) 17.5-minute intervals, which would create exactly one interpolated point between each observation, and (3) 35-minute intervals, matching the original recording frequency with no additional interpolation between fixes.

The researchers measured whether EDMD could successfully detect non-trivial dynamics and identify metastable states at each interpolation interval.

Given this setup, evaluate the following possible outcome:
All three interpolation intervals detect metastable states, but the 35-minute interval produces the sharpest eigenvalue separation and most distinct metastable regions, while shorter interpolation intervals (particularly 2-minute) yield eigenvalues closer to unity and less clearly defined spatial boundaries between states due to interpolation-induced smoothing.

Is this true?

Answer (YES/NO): NO